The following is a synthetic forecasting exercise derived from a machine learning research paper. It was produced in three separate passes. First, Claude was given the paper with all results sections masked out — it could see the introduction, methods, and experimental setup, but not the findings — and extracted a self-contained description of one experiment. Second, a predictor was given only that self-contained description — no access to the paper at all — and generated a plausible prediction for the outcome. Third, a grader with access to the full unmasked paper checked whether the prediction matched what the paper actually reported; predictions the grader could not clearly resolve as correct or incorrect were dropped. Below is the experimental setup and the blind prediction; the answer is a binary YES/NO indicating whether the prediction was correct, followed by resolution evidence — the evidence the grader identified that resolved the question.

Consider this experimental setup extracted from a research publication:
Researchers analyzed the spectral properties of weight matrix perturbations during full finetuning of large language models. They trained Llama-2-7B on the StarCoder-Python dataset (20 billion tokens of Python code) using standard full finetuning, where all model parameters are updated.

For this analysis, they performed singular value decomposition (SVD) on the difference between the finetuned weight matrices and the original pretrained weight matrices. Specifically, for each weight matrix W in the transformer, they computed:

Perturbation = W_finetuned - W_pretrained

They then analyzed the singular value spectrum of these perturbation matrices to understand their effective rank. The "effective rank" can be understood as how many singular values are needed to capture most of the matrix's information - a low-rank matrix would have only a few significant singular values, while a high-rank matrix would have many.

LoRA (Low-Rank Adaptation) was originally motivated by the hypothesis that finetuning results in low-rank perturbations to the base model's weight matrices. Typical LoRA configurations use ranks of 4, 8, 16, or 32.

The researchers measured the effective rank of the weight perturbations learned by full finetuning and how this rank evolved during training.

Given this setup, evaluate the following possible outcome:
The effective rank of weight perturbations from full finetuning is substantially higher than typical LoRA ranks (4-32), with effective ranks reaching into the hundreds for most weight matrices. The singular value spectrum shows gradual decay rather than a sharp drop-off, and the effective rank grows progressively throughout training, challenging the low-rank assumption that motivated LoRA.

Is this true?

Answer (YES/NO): YES